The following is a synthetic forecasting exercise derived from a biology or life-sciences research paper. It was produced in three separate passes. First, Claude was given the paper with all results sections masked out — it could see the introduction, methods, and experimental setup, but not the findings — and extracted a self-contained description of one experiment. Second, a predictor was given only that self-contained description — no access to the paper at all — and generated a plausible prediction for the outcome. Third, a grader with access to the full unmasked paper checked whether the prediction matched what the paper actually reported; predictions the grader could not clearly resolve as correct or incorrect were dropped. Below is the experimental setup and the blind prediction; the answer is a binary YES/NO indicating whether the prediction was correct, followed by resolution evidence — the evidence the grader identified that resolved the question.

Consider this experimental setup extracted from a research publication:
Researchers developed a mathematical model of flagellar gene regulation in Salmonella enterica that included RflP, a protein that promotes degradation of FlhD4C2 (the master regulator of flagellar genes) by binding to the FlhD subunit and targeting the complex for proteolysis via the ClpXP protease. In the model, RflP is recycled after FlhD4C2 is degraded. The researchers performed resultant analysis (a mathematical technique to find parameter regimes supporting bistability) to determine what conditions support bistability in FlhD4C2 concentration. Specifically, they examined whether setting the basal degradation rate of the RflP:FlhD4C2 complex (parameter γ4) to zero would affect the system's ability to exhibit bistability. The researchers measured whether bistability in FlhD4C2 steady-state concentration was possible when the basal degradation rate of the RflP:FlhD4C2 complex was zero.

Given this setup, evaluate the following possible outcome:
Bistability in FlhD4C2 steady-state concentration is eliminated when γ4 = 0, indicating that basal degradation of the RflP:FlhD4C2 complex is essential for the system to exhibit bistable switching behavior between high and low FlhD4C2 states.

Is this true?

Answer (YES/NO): YES